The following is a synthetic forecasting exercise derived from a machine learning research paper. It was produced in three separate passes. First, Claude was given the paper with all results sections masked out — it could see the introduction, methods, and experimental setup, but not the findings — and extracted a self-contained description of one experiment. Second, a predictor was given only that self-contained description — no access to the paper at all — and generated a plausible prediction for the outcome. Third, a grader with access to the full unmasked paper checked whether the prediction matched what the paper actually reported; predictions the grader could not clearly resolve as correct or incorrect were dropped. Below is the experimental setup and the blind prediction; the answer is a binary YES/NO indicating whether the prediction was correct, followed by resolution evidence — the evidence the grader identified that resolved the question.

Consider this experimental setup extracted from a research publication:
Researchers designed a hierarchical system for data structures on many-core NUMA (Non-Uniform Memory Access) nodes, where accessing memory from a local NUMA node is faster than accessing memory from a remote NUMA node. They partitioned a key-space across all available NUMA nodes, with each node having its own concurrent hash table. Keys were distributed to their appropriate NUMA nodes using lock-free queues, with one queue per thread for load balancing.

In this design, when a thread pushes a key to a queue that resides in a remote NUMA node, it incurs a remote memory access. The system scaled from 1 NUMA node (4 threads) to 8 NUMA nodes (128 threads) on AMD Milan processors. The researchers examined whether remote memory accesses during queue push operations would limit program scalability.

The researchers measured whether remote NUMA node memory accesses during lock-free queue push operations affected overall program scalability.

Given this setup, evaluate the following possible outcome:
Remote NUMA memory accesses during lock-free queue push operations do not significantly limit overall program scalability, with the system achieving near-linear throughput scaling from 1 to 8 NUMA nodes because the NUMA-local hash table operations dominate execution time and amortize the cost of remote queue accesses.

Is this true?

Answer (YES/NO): YES